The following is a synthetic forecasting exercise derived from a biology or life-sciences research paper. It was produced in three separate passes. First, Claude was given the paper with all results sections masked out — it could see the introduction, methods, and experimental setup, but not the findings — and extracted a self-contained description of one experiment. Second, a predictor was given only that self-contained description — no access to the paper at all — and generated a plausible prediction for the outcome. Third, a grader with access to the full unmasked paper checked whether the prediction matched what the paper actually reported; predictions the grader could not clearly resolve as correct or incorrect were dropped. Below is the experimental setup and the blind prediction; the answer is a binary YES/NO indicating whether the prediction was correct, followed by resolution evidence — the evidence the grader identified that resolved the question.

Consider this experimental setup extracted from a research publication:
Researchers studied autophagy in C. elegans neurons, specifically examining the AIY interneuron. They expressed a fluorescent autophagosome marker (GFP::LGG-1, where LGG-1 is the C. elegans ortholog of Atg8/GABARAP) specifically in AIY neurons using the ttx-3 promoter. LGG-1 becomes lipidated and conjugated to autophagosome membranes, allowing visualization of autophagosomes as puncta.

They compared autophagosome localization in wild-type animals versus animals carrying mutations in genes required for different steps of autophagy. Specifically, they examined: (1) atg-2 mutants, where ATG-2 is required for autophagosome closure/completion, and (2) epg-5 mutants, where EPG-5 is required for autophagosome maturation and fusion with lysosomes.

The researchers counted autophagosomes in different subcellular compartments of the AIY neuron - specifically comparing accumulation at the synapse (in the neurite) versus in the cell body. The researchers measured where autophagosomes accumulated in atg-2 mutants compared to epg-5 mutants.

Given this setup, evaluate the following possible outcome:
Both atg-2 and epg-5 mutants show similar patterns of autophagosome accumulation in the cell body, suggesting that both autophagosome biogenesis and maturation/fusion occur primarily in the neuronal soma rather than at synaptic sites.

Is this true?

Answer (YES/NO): NO